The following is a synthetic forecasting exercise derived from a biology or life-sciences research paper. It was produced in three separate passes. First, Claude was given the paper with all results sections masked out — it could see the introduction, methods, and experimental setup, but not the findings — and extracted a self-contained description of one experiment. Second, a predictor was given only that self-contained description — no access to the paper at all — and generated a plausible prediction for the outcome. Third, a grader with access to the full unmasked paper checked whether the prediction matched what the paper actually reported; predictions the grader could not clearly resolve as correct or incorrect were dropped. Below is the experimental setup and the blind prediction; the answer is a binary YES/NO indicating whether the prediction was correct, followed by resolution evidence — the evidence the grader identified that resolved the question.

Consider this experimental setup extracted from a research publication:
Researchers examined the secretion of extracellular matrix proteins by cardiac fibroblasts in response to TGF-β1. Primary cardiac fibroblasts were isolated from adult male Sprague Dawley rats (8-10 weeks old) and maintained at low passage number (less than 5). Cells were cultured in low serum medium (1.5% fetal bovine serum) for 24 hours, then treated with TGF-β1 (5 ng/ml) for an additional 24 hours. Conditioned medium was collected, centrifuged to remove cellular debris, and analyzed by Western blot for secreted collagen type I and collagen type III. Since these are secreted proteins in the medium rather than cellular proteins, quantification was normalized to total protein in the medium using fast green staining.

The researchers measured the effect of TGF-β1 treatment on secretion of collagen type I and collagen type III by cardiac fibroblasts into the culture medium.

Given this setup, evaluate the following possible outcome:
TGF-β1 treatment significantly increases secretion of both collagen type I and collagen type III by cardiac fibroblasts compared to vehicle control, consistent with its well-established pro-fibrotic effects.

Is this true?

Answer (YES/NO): NO